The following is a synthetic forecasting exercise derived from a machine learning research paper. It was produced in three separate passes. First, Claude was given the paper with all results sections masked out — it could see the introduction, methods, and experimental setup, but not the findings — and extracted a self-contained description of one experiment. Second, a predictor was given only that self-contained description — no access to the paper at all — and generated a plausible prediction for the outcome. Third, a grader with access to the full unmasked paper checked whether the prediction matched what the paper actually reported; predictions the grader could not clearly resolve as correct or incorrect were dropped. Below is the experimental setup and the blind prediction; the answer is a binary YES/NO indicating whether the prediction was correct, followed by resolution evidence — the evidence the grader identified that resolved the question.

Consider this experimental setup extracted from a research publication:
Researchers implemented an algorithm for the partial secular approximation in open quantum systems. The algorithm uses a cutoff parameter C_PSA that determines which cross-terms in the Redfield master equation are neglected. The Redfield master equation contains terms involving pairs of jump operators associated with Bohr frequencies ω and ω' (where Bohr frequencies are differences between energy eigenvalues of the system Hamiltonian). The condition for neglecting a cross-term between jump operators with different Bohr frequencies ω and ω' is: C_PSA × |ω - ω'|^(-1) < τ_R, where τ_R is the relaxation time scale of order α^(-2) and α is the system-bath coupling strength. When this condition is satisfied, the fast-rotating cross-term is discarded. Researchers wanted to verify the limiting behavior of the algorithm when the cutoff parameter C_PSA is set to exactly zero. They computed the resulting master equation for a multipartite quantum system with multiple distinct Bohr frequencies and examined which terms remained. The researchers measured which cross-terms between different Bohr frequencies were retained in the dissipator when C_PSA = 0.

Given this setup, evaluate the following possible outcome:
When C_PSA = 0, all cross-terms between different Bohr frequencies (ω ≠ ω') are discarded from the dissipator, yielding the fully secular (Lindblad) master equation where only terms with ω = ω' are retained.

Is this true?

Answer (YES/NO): YES